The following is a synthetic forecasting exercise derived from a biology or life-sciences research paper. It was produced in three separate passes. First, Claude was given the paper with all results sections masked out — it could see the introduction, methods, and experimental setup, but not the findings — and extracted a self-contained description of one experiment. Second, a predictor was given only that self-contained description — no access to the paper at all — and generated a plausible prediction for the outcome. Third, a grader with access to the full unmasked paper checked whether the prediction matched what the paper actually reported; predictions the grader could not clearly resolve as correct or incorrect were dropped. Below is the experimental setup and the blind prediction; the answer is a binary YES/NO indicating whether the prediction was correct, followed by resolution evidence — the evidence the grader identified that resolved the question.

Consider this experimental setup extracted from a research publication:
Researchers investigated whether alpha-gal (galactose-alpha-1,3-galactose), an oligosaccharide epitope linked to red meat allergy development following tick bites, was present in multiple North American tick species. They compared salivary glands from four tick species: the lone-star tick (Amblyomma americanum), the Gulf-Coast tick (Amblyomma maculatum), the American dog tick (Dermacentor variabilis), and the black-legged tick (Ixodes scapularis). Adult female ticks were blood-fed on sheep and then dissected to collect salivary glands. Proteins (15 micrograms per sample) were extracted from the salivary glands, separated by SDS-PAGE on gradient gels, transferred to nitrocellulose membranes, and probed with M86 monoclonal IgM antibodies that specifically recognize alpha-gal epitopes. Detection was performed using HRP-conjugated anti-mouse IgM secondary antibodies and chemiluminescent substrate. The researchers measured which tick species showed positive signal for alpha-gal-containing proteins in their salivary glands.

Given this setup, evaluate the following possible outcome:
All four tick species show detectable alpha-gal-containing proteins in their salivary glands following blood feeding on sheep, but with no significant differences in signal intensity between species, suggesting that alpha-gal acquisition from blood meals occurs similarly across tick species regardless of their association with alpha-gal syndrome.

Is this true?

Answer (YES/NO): NO